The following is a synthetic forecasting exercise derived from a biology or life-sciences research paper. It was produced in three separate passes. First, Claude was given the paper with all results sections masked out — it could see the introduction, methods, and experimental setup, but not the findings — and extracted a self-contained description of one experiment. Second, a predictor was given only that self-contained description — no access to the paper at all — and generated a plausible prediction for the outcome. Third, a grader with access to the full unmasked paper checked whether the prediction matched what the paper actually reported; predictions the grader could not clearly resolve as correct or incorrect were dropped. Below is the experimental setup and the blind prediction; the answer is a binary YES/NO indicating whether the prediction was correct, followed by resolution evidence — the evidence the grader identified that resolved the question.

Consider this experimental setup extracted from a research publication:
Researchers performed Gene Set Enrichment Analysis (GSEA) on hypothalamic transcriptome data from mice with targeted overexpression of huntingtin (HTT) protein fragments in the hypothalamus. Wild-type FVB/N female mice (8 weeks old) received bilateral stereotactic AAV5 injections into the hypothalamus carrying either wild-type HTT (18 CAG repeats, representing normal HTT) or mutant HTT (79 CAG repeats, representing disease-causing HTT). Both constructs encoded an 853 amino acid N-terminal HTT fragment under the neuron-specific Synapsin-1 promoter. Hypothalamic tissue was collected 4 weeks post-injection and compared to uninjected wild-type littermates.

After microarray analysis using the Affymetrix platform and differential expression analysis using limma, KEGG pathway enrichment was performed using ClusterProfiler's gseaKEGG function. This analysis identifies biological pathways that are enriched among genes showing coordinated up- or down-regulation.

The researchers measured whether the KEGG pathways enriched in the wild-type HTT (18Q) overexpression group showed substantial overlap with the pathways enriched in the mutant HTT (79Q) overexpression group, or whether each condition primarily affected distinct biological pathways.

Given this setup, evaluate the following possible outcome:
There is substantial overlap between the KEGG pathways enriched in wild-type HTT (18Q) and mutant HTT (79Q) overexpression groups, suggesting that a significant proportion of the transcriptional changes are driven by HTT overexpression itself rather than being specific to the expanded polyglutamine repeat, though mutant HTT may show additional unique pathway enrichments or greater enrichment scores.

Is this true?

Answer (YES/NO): YES